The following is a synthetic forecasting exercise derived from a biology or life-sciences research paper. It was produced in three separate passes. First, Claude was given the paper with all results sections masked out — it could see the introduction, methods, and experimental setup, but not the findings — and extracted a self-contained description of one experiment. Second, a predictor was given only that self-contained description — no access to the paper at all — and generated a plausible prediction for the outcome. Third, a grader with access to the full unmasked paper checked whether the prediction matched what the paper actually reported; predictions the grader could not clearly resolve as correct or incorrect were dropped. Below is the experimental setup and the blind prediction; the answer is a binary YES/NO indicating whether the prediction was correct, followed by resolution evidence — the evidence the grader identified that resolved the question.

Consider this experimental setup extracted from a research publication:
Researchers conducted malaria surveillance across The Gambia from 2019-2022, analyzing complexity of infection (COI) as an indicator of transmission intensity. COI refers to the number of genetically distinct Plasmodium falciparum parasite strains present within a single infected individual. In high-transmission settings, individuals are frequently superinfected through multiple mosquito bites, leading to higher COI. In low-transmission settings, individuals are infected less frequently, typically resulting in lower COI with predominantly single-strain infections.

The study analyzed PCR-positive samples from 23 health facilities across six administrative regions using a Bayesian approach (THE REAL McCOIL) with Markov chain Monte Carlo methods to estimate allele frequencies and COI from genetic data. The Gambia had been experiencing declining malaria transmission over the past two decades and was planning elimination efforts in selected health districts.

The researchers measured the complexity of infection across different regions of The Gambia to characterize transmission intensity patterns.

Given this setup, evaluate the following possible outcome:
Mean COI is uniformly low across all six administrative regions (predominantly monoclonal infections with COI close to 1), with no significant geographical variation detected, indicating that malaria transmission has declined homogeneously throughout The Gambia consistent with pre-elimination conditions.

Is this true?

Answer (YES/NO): NO